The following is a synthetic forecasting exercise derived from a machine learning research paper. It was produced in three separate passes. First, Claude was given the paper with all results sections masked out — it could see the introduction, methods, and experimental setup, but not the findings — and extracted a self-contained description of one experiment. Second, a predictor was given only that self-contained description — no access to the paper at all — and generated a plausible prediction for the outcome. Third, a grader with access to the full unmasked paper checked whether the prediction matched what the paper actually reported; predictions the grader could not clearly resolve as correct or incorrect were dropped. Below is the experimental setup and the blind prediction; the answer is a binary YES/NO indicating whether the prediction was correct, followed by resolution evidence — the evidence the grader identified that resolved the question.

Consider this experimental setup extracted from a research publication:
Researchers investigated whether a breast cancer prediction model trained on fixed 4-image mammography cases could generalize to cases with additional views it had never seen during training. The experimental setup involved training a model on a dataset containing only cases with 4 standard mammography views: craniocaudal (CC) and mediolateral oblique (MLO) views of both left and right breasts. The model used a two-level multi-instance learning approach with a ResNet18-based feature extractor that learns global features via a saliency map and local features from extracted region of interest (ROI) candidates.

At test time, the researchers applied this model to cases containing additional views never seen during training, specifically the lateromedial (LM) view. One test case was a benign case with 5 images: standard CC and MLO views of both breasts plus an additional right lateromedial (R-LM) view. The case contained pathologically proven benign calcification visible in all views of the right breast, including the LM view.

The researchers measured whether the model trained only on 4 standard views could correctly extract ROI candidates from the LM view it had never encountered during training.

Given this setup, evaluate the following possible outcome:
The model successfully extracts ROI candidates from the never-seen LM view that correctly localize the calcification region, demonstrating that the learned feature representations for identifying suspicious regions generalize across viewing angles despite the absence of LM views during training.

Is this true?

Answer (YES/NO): YES